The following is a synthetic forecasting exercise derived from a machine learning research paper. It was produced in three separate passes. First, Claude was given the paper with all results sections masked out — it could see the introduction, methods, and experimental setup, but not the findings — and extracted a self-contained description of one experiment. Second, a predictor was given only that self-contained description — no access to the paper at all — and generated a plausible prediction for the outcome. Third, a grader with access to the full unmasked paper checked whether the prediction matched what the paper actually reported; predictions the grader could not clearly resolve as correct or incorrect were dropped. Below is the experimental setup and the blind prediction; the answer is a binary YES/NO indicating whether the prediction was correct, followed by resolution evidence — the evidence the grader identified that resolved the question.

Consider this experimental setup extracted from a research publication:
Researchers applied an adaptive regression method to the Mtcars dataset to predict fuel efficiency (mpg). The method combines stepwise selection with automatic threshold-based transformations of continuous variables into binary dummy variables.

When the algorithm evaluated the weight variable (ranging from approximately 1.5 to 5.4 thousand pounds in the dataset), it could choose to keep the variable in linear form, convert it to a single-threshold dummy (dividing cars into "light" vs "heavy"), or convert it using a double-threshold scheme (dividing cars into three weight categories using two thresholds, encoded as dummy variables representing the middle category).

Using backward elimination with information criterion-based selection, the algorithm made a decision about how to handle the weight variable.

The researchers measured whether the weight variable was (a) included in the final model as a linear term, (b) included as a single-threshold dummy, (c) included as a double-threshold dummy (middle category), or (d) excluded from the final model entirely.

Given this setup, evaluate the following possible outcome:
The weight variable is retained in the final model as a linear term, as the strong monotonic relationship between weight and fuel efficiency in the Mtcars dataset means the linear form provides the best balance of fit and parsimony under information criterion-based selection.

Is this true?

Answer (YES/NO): NO